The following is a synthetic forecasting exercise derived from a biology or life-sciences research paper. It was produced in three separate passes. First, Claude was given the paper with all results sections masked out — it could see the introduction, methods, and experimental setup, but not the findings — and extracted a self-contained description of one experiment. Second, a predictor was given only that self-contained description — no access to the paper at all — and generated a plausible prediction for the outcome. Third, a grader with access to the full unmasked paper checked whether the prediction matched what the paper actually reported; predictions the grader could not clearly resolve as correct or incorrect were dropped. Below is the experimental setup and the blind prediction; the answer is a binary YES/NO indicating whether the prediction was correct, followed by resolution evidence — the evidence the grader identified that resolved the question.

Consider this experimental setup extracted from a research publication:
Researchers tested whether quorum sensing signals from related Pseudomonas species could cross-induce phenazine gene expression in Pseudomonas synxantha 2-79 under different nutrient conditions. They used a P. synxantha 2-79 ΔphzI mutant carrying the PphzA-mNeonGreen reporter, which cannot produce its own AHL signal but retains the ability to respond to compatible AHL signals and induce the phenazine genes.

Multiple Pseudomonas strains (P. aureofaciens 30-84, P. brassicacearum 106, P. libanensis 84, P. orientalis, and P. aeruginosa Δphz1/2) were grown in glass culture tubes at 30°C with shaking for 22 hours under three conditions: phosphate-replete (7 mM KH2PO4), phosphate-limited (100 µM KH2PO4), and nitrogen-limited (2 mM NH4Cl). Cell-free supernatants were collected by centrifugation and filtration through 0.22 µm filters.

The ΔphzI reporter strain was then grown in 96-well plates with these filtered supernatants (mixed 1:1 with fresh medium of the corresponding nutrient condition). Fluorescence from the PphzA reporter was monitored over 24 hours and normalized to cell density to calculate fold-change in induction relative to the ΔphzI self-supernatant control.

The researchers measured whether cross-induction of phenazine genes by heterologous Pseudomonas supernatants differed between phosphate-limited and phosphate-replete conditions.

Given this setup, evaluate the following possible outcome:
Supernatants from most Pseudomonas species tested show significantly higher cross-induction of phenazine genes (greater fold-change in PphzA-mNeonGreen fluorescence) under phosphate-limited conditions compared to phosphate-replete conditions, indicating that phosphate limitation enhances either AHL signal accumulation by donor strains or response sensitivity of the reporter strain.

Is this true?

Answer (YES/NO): NO